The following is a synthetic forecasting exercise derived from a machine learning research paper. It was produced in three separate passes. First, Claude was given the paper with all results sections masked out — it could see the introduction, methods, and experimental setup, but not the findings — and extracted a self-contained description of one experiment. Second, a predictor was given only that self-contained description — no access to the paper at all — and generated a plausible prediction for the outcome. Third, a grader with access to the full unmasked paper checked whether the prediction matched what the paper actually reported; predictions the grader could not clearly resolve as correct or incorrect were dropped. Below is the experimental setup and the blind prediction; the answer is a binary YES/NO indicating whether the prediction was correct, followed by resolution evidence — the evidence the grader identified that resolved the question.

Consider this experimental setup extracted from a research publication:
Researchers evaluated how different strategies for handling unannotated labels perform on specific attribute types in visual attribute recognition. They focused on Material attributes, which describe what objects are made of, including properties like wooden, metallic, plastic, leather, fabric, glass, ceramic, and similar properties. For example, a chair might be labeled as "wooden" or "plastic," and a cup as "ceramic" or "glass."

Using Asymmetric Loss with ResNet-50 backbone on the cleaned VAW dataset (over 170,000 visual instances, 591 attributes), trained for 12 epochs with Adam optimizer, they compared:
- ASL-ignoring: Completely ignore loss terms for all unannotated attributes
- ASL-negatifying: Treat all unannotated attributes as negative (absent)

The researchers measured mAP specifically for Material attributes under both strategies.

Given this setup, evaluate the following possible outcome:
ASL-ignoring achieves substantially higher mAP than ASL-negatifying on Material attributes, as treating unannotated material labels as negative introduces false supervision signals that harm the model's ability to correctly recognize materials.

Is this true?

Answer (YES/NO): NO